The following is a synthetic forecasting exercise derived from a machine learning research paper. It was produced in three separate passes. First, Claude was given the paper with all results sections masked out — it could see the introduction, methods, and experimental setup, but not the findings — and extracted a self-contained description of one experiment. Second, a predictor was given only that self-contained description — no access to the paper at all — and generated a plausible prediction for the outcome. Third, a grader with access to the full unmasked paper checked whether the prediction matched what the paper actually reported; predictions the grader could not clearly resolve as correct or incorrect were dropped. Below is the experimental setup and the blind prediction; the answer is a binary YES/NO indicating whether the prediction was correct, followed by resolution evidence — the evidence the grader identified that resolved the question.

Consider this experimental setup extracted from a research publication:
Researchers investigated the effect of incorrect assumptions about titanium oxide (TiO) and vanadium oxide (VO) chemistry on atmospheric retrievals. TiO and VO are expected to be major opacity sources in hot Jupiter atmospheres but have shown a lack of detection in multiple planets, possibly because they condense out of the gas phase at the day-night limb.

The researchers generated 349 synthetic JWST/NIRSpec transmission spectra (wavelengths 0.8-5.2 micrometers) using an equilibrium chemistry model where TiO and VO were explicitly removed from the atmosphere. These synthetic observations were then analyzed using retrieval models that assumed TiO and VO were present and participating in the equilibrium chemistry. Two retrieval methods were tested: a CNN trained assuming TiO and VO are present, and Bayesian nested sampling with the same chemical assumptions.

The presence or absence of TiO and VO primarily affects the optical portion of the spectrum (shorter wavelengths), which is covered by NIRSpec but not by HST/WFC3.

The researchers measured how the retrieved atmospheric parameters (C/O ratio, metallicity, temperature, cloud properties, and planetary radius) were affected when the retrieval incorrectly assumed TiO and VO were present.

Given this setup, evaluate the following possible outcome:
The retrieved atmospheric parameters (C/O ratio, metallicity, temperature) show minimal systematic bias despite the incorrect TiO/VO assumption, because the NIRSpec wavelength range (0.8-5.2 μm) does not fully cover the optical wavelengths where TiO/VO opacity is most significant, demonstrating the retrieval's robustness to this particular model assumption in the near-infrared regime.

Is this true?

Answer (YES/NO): NO